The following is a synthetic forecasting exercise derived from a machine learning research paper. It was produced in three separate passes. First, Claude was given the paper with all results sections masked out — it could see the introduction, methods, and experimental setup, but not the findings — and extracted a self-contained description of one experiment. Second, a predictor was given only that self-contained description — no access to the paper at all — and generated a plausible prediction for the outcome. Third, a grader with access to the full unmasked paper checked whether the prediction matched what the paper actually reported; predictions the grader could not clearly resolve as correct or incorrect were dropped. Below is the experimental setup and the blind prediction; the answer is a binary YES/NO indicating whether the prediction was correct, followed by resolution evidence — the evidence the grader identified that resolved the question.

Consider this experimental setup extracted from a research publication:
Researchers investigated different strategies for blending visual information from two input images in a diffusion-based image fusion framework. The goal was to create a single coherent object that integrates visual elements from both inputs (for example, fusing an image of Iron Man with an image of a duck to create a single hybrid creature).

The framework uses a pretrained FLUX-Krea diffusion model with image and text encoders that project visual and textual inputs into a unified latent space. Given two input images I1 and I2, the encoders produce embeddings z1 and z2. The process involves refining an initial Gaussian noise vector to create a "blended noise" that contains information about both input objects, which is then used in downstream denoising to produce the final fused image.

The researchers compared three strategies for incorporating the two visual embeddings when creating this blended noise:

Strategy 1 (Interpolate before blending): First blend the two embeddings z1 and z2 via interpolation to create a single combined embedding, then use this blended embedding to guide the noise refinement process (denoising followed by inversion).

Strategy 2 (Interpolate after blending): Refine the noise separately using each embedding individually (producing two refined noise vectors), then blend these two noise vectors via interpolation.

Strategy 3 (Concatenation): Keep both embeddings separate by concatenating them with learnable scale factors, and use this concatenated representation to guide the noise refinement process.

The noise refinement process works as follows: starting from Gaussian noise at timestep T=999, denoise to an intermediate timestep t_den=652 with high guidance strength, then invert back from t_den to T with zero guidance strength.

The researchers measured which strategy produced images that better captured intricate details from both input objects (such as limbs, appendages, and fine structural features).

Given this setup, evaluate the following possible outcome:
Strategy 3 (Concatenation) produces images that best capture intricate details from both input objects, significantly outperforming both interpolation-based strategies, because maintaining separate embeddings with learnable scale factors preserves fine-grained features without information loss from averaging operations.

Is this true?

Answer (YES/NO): YES